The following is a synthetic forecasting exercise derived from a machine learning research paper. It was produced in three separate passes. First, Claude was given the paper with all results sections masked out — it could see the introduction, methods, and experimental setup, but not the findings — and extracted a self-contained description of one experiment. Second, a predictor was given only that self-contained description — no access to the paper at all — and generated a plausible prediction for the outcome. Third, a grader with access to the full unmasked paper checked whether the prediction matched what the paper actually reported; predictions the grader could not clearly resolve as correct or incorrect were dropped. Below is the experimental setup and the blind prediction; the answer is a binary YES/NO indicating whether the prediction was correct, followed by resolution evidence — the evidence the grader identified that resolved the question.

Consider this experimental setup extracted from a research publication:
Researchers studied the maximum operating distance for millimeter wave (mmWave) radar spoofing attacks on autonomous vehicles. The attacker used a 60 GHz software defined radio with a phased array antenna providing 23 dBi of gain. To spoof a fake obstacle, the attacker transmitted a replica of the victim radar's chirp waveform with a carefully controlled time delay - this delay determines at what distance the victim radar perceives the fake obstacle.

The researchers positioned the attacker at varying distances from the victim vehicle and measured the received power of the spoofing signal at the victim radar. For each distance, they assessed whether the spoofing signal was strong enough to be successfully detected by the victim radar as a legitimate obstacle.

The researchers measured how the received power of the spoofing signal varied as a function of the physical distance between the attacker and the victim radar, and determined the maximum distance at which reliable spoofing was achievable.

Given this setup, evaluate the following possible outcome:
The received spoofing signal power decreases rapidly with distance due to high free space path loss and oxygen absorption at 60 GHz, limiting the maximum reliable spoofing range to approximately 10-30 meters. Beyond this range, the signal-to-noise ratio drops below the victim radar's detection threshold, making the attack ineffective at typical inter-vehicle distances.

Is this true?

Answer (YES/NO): YES